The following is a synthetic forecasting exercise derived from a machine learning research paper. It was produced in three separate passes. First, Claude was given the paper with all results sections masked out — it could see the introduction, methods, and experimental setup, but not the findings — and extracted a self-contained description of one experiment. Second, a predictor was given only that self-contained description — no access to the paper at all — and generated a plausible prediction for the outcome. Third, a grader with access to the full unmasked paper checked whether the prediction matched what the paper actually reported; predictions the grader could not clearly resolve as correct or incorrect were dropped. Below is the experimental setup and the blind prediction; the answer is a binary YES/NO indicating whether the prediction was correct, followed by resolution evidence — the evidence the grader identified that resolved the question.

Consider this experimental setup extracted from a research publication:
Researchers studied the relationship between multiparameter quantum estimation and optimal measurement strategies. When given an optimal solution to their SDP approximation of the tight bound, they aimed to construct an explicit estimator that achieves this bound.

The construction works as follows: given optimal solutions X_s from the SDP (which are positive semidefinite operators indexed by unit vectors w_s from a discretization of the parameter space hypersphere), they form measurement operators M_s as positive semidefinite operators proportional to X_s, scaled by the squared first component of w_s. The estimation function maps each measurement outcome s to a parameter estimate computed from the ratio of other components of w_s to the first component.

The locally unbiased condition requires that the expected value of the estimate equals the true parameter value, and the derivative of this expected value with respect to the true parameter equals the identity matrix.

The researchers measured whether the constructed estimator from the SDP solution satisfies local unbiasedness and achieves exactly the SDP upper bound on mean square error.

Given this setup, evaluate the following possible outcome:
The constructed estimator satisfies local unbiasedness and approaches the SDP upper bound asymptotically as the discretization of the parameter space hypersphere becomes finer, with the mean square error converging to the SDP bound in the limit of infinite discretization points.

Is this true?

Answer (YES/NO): NO